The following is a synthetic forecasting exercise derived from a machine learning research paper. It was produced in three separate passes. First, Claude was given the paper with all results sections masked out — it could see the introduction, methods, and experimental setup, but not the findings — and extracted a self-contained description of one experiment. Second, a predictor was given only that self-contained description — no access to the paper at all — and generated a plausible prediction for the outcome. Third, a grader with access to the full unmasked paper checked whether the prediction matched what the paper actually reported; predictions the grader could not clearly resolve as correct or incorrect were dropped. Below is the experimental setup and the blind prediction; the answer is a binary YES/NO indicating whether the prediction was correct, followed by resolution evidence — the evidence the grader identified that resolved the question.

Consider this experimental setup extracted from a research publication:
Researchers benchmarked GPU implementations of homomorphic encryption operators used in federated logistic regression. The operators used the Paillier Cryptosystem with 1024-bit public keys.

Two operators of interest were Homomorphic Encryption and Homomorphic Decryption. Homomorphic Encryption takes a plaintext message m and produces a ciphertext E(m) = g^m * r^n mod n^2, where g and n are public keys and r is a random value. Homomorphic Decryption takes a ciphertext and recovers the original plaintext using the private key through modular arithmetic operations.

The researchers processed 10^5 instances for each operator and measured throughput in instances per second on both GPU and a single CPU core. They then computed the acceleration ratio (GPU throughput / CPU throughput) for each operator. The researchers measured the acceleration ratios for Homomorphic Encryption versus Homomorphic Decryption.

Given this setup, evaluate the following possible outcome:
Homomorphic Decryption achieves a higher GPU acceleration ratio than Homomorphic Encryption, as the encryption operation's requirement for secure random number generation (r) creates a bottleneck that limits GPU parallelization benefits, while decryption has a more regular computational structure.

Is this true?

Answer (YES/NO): YES